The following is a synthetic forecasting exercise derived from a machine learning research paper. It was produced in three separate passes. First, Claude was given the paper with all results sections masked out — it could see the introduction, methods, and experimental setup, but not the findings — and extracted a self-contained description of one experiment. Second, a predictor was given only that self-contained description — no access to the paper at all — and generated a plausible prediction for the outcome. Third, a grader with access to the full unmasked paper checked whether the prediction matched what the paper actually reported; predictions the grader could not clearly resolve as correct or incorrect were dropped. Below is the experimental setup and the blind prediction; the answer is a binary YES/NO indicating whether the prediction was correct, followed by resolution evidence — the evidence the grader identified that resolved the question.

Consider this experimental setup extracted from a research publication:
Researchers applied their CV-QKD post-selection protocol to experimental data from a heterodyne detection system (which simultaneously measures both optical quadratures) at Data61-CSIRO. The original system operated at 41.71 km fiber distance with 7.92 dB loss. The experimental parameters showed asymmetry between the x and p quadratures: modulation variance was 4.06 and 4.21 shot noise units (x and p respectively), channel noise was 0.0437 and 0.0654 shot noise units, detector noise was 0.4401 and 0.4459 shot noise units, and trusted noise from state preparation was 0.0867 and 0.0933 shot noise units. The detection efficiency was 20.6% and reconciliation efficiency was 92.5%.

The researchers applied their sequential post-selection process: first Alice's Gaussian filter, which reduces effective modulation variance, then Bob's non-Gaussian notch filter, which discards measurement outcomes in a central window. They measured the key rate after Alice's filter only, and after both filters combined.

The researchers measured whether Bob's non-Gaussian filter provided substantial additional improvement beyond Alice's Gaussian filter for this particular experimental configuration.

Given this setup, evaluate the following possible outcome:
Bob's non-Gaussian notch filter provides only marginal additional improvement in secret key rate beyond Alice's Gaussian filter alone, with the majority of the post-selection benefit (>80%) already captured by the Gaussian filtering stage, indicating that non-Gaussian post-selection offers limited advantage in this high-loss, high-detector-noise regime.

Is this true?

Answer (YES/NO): NO